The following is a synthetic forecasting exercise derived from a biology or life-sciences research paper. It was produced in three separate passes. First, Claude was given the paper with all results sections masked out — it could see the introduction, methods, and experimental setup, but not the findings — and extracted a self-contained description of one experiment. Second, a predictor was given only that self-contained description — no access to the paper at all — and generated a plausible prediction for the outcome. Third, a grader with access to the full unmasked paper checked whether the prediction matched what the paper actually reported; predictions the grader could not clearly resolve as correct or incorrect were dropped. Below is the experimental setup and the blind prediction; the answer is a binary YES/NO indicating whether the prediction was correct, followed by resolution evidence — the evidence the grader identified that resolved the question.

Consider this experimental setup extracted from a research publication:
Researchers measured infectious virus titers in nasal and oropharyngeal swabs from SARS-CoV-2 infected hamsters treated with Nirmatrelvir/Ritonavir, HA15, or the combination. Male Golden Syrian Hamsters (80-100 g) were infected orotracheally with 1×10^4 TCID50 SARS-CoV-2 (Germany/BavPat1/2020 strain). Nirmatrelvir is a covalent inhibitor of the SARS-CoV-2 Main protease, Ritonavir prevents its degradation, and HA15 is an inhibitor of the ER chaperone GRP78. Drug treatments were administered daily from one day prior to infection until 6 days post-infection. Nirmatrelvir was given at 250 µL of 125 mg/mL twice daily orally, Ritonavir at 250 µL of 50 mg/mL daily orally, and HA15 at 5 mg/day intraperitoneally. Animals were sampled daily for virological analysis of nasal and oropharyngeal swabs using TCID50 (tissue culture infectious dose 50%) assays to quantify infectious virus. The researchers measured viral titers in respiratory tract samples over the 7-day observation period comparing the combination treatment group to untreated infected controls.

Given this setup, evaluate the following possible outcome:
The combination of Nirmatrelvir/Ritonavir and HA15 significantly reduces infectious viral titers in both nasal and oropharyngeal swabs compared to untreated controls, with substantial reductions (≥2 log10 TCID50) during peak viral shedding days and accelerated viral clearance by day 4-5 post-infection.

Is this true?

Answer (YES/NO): NO